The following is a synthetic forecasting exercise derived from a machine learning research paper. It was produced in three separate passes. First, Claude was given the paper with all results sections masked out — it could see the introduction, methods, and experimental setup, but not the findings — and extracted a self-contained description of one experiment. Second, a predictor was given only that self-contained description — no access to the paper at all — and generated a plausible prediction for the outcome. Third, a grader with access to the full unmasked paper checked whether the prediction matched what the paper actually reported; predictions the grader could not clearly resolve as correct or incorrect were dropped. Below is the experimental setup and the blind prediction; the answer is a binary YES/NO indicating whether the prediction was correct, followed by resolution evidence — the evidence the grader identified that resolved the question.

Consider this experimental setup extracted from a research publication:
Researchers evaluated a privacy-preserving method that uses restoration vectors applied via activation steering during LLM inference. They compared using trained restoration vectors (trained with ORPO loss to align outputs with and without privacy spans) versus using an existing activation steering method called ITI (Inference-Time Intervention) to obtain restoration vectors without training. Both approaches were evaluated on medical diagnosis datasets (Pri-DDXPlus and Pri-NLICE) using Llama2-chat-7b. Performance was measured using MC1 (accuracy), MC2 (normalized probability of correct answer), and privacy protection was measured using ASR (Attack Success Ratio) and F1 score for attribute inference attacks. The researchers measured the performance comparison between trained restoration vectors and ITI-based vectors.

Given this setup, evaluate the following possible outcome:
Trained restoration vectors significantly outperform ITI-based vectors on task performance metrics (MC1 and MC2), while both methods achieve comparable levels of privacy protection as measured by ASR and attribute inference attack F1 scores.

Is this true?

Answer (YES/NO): NO